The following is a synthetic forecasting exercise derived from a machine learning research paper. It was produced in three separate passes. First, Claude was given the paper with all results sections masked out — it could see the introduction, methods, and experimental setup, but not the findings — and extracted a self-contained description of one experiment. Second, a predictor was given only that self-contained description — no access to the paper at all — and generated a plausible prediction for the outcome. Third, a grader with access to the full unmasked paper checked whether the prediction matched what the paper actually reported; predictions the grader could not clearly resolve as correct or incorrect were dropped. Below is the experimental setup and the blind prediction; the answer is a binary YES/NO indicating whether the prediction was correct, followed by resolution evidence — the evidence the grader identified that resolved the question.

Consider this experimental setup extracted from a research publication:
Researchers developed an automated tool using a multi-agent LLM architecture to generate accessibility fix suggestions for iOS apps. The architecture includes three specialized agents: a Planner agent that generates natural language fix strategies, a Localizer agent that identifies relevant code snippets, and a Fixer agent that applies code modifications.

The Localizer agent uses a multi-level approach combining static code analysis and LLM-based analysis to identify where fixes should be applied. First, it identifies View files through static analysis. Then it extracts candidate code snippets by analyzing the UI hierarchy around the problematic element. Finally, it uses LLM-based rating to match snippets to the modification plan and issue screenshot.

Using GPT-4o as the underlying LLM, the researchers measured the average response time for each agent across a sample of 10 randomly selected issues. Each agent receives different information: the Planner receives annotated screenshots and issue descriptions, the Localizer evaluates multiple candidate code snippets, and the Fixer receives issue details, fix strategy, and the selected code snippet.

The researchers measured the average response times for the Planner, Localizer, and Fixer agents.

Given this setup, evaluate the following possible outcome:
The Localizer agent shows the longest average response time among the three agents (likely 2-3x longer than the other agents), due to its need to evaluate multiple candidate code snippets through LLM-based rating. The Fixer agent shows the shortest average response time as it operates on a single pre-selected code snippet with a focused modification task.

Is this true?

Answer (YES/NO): NO